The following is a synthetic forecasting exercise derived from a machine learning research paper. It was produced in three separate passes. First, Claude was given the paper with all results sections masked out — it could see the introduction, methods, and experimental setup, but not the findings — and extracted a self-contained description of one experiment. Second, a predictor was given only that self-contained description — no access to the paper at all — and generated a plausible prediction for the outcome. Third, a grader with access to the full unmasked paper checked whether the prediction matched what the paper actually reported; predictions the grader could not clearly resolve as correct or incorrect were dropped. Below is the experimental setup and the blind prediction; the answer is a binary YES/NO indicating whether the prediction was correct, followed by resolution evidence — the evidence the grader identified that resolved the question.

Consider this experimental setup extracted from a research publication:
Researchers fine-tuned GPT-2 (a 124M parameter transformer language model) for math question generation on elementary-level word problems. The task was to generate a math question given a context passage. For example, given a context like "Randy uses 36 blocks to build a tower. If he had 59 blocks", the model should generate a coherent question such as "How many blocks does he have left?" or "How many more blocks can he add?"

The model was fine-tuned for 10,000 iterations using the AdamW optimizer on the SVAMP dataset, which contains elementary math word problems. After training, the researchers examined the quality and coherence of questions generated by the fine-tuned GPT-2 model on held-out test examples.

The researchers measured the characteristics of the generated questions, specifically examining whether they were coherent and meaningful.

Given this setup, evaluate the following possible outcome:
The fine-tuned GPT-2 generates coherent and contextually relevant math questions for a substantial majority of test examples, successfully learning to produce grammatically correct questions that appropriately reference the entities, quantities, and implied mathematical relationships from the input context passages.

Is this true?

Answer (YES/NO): NO